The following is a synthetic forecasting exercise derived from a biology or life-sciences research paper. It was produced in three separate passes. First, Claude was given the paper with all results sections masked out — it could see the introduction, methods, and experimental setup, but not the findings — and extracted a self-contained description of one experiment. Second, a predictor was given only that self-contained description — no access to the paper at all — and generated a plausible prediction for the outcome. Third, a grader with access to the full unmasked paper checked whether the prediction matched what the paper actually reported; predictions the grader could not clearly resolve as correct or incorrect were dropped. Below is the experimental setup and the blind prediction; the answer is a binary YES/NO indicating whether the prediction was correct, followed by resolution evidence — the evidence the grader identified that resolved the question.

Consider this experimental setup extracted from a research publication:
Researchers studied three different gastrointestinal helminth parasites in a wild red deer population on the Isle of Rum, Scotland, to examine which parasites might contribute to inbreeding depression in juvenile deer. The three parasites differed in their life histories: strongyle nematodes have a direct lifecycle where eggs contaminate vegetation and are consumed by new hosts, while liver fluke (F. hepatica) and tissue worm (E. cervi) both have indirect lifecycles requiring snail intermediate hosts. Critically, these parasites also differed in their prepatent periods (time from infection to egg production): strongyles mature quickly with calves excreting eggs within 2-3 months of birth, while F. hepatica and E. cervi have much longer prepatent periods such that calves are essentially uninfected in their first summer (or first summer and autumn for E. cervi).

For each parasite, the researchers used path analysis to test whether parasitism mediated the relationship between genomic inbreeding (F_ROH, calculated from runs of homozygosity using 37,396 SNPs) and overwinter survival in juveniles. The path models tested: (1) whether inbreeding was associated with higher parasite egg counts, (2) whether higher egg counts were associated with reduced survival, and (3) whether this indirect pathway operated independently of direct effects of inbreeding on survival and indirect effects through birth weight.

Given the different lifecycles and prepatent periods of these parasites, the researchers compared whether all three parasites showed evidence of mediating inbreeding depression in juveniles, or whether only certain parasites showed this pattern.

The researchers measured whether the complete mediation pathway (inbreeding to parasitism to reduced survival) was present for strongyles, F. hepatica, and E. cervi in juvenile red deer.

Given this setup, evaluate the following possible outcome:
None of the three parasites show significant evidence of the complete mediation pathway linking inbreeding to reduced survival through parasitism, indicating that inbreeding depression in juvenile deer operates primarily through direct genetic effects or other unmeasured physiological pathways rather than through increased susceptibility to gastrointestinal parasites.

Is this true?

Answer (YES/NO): NO